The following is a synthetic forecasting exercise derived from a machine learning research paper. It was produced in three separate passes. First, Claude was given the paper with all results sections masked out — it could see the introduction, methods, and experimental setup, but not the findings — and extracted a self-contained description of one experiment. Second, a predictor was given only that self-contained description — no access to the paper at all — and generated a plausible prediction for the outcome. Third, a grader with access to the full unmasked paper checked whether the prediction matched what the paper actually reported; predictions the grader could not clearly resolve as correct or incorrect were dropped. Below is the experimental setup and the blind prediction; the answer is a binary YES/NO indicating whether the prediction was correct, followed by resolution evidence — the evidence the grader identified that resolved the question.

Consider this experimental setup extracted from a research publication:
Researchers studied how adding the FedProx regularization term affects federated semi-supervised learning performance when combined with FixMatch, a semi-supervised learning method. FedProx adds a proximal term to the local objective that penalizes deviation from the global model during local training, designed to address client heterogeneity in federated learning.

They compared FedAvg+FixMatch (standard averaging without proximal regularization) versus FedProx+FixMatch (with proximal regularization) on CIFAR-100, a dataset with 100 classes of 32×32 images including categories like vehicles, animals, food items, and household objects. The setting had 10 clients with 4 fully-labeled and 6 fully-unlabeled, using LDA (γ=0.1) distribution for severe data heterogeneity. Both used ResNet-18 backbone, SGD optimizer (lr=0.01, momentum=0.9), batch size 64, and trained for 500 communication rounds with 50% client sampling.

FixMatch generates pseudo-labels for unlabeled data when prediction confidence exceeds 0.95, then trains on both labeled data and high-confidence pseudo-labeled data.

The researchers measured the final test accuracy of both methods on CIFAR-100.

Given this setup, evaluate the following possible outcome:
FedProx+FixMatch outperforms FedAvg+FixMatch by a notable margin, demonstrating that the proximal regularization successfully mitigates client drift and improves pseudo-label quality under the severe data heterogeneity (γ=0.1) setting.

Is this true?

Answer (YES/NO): NO